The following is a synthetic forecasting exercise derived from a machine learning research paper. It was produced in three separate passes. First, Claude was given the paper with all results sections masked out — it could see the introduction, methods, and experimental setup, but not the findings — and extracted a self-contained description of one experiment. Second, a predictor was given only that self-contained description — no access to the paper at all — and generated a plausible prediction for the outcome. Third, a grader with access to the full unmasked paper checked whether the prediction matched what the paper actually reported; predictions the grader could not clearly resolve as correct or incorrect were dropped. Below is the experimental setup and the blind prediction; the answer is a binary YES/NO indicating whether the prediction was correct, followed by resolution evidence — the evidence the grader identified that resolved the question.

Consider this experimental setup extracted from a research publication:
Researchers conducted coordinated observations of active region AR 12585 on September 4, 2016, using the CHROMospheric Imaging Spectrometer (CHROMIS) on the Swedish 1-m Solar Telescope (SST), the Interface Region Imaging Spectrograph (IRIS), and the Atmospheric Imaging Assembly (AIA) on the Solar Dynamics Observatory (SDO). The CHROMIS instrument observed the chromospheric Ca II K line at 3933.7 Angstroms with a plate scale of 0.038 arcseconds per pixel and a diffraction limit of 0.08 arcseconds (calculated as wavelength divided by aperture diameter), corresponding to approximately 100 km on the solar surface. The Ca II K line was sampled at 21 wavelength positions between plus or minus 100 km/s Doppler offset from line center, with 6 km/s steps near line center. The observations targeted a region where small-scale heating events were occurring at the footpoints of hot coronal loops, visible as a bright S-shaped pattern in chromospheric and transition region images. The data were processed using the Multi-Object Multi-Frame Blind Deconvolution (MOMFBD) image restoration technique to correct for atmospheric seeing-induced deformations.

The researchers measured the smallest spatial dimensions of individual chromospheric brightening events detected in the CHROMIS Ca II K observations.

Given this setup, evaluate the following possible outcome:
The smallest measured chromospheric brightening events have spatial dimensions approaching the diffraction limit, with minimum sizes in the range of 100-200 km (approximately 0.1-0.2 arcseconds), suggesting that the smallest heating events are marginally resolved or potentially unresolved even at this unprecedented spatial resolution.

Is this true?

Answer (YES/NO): NO